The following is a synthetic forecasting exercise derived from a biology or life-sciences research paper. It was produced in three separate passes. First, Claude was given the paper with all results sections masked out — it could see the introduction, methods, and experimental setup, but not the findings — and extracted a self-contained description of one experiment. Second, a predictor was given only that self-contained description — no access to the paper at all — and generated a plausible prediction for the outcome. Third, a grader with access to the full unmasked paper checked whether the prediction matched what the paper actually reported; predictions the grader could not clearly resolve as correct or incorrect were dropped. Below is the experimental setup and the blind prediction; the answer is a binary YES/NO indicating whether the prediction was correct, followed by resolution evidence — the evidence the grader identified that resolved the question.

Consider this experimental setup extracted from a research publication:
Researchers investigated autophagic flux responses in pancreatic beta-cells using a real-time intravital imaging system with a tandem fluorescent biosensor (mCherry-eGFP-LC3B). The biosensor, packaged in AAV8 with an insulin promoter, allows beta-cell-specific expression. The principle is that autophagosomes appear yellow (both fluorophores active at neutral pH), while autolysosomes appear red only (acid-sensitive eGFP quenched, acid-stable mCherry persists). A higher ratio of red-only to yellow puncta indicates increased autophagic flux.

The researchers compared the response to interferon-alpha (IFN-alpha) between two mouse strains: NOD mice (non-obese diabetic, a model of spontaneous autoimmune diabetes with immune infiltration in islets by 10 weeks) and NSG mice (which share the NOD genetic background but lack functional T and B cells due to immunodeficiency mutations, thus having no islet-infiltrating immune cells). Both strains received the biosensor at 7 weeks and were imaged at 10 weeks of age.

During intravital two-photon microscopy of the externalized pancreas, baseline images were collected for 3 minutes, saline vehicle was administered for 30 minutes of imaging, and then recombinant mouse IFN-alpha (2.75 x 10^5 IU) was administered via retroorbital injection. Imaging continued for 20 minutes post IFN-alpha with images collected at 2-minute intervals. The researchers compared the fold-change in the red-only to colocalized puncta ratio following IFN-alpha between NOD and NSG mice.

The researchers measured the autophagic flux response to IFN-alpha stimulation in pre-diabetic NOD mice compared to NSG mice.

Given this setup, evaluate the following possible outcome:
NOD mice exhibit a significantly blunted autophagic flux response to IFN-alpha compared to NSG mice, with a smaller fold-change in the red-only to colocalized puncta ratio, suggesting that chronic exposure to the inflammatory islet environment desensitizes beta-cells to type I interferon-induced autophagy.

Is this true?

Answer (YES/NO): YES